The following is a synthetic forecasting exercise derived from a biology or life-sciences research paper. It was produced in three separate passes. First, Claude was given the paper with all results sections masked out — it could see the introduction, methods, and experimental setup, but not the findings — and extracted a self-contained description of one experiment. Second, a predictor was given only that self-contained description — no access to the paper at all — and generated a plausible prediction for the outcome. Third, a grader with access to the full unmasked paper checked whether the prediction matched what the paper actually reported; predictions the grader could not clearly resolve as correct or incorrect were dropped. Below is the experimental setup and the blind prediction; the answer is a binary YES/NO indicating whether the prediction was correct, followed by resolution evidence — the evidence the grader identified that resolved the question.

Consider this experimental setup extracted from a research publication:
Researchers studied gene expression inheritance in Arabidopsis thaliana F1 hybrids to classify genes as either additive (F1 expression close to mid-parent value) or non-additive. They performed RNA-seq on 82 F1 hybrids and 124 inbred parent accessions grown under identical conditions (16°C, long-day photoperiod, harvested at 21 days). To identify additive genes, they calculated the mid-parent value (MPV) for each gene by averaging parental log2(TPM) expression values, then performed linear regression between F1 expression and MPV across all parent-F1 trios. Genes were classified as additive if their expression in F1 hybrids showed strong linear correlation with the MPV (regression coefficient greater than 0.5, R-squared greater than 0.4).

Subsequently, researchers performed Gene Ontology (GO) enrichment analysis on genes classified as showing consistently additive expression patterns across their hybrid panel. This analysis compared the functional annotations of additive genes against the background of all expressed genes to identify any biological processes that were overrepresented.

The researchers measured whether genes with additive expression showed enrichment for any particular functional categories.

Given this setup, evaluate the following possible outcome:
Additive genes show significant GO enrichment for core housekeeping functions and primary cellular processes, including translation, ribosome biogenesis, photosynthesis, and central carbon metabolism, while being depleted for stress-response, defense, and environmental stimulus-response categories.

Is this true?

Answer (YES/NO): NO